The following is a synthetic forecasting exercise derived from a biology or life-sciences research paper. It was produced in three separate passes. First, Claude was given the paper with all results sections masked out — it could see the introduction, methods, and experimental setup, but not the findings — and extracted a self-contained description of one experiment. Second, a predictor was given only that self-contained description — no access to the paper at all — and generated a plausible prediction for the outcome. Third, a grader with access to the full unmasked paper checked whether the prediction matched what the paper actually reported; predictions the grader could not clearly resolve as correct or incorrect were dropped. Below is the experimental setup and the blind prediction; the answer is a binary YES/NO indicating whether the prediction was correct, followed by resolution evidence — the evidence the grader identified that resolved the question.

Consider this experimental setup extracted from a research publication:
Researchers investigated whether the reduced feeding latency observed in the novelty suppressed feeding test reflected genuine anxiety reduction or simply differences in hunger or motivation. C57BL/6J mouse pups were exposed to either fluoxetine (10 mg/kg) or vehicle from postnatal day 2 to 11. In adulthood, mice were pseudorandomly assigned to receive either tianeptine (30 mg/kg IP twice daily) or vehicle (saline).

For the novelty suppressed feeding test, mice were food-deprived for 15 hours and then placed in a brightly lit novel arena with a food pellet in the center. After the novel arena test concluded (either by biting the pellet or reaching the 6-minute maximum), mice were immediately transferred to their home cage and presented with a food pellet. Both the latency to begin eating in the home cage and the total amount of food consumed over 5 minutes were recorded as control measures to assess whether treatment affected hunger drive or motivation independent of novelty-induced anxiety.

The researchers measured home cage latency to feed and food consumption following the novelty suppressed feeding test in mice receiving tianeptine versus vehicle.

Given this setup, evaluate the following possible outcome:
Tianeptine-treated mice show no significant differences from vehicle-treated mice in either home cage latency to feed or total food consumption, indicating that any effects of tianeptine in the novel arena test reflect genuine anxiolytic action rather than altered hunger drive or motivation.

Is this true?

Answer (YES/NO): YES